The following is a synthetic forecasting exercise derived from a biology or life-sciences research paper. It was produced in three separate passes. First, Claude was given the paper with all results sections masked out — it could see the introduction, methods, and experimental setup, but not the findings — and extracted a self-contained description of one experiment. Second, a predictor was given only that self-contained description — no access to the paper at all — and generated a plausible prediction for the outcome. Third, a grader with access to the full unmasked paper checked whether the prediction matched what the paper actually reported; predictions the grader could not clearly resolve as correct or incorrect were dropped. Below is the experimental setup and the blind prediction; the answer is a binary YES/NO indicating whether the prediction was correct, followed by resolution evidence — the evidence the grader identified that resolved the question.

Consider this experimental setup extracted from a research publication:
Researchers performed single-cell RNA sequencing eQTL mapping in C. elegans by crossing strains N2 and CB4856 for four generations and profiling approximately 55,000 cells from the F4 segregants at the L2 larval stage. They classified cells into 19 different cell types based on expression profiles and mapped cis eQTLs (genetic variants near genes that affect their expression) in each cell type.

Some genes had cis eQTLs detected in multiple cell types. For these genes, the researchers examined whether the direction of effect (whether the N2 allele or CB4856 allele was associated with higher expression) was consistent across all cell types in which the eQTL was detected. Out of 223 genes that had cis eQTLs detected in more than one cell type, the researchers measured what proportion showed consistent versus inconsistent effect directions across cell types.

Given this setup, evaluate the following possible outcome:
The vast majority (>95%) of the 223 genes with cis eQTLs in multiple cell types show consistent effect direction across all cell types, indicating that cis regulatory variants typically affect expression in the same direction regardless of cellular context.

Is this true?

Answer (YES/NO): NO